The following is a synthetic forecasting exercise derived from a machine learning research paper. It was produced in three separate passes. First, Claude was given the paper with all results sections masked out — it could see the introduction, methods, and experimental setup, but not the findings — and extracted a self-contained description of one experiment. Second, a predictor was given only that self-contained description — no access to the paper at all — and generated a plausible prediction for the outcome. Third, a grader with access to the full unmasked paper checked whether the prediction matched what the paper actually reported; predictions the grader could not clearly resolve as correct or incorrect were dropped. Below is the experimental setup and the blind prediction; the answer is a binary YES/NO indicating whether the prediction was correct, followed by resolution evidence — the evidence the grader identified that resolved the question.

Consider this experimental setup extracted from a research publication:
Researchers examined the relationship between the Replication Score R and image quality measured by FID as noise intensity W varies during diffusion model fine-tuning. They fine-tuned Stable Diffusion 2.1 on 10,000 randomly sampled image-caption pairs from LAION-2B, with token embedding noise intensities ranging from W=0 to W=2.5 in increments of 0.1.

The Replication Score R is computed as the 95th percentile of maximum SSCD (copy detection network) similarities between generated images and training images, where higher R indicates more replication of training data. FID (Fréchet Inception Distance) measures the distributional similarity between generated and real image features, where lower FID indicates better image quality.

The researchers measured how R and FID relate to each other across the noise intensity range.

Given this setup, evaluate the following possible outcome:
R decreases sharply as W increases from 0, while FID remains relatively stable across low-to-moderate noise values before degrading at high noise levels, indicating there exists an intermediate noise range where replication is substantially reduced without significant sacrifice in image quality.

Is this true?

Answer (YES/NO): NO